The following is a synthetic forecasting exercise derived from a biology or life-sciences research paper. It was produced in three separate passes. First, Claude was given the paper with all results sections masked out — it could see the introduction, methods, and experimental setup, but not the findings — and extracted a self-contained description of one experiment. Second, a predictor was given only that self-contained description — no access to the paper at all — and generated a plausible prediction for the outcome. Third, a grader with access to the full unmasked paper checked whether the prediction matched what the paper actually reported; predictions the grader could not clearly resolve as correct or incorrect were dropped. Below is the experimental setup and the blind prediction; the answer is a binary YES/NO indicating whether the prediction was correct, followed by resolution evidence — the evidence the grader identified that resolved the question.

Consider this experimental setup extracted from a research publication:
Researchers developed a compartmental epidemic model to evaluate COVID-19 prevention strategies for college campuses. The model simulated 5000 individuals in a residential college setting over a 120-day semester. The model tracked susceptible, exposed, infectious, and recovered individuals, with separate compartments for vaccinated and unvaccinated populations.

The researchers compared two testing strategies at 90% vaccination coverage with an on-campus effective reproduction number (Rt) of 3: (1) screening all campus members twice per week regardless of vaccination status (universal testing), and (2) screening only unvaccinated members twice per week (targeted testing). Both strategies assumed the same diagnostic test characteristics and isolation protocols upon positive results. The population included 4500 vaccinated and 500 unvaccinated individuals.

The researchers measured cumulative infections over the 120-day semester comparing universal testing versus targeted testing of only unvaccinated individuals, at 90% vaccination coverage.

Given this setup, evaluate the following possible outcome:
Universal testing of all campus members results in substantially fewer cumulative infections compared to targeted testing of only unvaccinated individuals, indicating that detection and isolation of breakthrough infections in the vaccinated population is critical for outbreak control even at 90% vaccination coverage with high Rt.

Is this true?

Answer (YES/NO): NO